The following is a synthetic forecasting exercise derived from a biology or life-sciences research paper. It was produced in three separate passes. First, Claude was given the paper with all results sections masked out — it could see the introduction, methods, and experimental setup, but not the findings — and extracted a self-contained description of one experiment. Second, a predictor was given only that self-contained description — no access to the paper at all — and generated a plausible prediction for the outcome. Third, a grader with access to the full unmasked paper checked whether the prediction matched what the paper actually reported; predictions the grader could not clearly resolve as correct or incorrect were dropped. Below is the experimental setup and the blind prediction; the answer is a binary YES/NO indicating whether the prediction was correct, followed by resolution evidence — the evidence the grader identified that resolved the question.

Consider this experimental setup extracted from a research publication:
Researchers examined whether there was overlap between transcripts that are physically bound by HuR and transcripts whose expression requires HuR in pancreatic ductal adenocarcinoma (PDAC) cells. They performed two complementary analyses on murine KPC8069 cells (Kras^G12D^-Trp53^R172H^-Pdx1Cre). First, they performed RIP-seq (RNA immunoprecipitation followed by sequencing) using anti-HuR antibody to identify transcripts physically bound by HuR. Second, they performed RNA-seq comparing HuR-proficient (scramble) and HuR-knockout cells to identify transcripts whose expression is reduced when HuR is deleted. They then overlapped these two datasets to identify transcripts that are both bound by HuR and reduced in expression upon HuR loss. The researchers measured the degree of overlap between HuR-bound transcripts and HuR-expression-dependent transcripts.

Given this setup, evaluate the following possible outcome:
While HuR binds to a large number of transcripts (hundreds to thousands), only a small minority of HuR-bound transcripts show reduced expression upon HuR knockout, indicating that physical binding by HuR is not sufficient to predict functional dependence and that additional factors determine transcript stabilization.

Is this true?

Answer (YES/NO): YES